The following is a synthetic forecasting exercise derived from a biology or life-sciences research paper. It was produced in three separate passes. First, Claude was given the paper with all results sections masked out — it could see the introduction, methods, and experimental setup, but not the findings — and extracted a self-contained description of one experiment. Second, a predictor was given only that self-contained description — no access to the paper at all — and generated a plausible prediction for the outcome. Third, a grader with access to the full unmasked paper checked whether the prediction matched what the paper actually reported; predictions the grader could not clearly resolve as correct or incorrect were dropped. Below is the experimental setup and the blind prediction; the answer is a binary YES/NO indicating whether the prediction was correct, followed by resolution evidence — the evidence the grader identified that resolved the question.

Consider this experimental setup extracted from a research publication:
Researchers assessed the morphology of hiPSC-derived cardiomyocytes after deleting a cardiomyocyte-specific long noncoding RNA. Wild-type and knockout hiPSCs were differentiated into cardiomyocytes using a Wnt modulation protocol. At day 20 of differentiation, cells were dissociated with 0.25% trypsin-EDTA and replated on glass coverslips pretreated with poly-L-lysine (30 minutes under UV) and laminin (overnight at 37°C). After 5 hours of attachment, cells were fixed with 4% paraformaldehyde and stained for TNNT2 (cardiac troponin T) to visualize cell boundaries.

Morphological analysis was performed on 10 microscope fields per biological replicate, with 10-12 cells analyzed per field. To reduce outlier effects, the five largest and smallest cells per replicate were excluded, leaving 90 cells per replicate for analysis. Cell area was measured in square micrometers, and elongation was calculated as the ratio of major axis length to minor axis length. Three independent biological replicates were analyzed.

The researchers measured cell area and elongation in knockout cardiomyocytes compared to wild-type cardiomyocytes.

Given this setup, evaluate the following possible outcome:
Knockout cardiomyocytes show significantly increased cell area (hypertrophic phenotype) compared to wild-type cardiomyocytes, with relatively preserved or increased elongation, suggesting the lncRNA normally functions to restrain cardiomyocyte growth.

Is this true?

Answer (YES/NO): NO